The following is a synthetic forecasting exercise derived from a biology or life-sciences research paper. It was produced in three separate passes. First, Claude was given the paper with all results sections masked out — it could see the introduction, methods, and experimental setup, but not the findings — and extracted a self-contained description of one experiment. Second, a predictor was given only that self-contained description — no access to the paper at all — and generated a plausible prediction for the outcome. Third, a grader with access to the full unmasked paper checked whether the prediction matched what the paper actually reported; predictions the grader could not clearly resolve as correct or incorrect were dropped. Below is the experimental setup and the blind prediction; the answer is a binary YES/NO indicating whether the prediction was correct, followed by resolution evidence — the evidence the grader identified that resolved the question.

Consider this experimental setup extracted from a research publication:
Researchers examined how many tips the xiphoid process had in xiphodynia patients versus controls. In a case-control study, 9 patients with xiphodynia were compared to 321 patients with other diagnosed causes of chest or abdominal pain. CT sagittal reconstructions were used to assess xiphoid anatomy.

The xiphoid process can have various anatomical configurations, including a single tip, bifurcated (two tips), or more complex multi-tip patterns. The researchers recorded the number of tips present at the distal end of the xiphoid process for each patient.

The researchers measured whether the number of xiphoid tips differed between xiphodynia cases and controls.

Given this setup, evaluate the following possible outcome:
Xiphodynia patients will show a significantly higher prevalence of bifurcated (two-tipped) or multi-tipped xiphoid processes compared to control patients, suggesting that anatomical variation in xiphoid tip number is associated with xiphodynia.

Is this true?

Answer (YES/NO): NO